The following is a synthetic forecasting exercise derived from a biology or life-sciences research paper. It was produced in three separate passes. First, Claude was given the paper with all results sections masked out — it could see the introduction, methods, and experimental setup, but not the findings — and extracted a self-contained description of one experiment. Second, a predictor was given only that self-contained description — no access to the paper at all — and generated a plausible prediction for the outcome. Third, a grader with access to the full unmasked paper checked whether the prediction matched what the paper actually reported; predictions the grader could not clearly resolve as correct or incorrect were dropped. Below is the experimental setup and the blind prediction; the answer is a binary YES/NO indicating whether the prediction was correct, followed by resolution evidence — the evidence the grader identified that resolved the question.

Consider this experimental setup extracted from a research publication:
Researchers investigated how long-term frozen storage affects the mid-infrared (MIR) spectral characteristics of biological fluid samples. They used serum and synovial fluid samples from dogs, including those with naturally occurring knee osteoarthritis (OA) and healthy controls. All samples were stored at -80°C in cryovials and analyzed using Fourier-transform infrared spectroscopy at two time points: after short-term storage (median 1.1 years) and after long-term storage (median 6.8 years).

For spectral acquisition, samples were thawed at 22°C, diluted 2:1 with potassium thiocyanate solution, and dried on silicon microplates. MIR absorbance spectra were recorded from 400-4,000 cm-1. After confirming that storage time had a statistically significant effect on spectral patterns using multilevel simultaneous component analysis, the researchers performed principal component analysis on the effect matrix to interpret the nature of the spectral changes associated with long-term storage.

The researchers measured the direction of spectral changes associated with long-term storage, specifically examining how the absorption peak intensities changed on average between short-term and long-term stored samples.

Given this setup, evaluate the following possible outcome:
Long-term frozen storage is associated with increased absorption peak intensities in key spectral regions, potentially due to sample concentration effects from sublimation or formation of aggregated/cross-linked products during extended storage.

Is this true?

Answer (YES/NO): NO